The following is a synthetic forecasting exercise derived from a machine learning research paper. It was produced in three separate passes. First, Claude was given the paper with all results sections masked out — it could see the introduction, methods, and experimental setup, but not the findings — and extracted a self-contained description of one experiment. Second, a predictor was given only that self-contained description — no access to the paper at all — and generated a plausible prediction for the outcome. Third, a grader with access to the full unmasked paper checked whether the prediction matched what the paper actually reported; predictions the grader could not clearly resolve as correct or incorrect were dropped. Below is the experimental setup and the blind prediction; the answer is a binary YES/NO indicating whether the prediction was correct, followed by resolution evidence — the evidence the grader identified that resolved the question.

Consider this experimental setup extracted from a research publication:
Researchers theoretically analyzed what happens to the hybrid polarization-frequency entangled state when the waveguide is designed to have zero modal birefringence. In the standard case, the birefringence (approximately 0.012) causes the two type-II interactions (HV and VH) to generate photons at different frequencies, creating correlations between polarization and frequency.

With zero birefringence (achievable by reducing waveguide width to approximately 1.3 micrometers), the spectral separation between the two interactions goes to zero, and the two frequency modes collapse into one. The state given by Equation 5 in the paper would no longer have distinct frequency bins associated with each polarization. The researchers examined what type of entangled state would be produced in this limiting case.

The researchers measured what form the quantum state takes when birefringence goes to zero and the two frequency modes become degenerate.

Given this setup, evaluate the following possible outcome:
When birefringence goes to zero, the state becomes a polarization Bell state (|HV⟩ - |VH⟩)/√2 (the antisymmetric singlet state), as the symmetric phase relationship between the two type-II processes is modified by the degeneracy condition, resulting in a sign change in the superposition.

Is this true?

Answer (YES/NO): NO